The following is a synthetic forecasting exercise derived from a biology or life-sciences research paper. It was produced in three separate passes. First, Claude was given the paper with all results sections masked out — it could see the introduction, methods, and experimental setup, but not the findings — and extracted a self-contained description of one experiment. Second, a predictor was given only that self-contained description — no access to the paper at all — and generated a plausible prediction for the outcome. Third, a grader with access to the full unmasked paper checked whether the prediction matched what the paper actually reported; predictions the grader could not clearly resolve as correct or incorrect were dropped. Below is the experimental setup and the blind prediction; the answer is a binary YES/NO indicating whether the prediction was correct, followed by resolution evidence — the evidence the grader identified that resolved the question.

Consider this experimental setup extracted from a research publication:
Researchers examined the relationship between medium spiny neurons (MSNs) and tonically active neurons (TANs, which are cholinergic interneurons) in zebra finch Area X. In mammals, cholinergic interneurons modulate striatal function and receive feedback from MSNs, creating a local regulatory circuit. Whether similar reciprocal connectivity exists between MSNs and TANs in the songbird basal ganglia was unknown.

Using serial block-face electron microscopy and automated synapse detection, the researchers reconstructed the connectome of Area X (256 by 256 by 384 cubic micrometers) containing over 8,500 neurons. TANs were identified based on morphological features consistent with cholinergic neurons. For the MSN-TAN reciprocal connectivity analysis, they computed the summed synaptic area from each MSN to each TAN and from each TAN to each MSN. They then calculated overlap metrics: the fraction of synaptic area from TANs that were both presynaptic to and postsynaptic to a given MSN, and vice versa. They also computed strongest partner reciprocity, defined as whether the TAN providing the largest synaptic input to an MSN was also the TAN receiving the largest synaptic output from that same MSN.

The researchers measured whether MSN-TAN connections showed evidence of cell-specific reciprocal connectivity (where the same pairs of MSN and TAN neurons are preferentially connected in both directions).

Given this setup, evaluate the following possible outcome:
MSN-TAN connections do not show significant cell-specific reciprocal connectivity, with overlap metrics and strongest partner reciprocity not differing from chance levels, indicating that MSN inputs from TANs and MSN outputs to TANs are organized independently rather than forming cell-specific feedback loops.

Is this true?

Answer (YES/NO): YES